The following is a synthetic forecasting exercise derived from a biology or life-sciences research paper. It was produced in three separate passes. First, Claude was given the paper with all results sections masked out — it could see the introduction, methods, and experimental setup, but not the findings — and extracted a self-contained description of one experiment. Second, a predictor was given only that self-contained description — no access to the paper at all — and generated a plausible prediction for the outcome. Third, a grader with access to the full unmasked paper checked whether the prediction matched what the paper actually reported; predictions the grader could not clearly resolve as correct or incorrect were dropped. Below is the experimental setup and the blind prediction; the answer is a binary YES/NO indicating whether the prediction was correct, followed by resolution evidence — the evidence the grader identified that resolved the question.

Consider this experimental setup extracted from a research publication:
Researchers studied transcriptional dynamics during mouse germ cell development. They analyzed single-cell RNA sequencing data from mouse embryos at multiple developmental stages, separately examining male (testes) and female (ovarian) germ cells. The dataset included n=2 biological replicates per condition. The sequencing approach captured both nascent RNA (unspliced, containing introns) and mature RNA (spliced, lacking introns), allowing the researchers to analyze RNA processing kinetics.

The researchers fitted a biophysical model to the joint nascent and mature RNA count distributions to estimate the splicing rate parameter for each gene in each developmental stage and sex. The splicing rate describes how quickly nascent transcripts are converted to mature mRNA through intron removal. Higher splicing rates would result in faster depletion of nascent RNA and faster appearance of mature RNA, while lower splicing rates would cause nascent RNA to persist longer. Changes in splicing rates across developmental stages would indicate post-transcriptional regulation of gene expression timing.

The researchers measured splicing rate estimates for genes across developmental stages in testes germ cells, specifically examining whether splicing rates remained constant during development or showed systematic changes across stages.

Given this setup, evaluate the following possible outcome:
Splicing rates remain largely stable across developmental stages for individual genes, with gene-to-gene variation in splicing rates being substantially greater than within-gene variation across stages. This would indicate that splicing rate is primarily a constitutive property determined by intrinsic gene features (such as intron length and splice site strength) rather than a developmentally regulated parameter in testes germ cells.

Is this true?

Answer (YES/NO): NO